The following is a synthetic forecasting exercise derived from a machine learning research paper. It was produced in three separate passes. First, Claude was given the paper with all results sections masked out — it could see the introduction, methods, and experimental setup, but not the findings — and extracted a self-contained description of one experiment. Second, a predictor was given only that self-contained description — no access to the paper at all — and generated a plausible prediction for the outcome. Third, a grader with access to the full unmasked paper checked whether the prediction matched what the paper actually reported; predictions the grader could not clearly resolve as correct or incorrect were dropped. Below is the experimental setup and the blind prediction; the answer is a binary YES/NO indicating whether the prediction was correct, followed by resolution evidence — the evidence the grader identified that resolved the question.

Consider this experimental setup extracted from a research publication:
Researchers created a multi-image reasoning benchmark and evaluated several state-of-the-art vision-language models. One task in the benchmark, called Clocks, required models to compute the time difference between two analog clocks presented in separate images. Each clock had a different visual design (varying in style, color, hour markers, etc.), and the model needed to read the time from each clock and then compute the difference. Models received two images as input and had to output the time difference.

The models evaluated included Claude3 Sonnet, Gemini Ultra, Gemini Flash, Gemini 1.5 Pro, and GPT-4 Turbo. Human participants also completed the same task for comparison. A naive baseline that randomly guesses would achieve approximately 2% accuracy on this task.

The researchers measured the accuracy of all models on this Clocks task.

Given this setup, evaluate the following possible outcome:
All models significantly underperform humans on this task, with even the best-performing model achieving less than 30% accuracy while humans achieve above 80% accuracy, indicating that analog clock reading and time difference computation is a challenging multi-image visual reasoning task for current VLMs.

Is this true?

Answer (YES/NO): NO